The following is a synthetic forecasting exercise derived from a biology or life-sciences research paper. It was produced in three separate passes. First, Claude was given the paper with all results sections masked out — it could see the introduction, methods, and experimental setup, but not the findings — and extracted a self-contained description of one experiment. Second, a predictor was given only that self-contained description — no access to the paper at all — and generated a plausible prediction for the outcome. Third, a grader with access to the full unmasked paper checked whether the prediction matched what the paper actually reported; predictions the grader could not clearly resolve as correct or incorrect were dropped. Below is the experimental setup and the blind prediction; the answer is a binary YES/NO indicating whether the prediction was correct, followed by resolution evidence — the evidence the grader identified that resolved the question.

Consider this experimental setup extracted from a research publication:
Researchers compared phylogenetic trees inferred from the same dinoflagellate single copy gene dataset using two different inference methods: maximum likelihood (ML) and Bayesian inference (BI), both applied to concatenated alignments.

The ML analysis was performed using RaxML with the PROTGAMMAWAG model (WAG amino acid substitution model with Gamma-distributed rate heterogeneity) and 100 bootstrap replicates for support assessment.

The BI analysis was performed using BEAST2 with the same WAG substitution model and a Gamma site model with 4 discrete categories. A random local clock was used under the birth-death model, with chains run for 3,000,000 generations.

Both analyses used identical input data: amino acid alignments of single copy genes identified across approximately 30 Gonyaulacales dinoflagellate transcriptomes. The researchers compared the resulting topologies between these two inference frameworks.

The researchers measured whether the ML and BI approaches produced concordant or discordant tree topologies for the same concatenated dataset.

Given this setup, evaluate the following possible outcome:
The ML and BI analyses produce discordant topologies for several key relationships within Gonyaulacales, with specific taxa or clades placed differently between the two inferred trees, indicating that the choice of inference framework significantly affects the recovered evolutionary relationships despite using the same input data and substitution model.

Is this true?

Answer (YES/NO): NO